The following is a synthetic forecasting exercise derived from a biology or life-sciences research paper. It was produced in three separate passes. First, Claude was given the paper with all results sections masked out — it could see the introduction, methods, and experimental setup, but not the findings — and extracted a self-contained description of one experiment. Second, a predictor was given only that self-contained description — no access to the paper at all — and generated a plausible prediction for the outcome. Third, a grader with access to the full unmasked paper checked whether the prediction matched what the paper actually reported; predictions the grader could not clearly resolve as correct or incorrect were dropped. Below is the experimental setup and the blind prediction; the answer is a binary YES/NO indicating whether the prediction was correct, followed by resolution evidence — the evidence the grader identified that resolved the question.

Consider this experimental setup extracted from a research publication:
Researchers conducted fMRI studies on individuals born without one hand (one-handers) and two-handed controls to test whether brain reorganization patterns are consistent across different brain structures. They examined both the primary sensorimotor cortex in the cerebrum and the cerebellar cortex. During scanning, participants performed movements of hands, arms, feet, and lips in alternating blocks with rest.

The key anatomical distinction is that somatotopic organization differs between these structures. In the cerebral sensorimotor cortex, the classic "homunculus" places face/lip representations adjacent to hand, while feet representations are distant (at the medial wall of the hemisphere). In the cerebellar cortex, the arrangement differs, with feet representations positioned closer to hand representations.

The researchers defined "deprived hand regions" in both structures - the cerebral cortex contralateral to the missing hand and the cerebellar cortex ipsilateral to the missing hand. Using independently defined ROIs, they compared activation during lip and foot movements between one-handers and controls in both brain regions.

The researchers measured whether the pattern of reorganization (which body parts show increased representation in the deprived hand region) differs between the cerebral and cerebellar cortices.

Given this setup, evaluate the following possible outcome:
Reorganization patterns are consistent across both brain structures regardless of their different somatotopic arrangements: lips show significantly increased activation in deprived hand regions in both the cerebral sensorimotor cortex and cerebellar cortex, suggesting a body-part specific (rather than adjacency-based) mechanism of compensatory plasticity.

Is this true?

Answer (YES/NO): YES